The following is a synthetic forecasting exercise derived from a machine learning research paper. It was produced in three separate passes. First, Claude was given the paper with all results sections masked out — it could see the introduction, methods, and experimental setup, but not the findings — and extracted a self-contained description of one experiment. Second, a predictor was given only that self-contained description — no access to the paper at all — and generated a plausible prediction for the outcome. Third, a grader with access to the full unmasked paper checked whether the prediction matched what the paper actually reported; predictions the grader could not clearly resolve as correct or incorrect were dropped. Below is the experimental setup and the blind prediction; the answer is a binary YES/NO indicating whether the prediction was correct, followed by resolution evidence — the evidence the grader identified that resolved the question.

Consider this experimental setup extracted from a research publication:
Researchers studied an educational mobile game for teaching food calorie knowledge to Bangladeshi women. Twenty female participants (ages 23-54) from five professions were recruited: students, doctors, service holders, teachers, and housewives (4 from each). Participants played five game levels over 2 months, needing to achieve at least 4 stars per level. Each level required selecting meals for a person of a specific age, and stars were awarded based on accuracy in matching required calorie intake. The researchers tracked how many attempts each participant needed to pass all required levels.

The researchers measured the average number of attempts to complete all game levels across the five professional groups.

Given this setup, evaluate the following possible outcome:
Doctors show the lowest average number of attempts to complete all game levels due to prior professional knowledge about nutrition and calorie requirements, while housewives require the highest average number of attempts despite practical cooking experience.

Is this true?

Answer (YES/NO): NO